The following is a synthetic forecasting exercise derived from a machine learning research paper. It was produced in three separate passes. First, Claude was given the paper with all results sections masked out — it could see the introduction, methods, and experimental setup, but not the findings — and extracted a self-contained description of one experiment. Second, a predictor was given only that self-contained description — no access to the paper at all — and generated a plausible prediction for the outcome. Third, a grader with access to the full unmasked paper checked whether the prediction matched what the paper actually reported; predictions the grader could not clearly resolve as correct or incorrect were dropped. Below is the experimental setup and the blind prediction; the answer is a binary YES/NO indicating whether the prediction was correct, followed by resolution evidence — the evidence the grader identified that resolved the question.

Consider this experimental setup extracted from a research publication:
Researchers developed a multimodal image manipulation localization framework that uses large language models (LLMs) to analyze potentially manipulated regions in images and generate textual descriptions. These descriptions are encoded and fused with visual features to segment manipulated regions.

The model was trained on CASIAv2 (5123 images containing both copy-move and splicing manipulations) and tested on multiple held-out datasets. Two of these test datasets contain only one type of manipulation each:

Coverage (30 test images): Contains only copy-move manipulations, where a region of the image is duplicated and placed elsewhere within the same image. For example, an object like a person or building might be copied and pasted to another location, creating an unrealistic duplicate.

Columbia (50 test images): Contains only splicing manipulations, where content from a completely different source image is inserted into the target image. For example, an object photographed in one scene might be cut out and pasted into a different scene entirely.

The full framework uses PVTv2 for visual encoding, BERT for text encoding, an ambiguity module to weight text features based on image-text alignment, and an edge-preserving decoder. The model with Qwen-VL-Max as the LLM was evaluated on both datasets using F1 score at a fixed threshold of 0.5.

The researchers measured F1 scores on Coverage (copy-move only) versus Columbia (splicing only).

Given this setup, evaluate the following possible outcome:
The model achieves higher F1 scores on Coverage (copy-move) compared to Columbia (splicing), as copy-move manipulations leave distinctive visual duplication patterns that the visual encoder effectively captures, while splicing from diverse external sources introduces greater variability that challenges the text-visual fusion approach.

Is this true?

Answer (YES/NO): NO